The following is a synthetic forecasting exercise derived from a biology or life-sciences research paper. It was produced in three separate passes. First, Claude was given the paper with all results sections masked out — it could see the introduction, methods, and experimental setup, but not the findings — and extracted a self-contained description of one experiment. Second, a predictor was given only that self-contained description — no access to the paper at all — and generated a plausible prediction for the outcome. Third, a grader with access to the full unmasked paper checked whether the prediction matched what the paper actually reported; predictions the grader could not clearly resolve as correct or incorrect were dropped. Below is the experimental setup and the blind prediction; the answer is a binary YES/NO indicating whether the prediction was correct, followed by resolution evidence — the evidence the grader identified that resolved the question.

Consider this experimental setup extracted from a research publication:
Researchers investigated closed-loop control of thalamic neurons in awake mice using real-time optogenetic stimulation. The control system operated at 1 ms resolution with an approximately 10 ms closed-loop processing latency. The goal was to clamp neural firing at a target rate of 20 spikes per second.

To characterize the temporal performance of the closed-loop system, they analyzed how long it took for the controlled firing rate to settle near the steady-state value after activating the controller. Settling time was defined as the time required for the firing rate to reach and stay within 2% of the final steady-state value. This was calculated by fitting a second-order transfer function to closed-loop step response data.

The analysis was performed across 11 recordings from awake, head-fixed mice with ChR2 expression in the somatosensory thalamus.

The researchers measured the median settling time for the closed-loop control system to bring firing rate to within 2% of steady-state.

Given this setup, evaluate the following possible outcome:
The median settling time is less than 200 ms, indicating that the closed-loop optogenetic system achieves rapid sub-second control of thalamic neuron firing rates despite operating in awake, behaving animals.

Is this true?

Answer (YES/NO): NO